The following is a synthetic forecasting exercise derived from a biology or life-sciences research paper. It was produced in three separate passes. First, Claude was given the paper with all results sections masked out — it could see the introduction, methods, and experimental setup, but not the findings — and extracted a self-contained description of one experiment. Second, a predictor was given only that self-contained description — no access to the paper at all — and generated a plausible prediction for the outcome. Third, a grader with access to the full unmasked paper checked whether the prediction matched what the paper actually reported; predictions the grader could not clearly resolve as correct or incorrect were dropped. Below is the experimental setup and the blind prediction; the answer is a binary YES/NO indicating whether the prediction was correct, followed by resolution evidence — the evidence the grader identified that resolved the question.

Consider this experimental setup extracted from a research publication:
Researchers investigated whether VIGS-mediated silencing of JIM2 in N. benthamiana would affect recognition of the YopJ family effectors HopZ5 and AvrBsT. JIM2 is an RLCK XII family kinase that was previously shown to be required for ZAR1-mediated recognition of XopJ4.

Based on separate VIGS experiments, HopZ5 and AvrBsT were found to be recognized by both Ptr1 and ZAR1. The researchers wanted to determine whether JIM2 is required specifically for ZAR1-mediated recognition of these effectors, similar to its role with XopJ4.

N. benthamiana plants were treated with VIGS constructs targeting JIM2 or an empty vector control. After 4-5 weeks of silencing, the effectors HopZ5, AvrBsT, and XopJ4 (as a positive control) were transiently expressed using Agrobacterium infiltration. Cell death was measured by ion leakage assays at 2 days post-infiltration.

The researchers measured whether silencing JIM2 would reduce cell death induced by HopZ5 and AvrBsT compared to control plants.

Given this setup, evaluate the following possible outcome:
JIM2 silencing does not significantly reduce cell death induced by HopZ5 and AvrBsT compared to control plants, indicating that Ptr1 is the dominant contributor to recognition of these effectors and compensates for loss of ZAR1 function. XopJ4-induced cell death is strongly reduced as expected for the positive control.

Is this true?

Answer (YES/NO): YES